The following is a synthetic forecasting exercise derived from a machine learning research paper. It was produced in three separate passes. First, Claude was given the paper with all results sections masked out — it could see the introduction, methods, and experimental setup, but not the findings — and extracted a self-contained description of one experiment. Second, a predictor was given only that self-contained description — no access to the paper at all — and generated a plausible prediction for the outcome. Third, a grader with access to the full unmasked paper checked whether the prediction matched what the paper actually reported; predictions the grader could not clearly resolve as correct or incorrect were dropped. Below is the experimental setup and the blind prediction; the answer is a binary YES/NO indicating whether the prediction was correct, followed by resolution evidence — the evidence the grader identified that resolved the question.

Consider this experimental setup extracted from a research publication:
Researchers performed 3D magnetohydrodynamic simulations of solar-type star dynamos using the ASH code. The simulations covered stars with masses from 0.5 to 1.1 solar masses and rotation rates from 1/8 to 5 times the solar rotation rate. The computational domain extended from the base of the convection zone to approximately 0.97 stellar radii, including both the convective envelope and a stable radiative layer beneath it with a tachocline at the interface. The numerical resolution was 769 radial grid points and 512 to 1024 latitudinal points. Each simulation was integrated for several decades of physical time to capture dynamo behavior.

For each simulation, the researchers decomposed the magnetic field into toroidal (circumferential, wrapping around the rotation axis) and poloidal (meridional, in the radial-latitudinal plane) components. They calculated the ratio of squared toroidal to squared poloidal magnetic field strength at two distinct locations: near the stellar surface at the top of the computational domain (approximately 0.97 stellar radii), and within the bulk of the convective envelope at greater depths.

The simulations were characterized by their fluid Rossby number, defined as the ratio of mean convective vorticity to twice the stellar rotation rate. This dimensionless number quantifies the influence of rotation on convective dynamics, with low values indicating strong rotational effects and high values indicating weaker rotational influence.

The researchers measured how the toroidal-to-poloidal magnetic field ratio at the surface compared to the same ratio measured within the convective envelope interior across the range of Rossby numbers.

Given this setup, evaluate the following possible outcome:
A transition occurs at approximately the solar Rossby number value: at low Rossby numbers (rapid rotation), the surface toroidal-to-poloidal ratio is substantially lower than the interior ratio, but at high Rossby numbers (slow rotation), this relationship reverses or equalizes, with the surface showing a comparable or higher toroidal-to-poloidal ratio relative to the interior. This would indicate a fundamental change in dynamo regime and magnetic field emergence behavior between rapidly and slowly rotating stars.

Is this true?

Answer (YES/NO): NO